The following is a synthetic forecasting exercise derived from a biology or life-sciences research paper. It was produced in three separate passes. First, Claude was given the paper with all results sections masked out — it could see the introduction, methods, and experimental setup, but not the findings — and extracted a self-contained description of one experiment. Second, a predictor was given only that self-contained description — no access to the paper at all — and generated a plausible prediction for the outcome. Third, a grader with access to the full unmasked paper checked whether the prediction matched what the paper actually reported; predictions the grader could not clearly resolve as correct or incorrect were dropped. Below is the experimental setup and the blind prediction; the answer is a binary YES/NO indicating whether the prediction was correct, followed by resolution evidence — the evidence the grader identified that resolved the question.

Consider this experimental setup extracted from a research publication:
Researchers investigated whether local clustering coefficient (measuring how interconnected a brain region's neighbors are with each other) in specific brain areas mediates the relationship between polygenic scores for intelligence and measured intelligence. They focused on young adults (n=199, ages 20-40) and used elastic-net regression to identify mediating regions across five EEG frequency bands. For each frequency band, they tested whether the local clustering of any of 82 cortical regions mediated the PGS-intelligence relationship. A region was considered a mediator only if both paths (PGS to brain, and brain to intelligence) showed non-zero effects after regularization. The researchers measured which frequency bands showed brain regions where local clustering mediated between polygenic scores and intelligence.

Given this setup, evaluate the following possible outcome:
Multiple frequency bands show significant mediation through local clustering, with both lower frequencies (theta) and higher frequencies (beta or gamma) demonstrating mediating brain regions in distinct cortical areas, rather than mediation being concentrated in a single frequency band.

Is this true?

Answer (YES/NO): NO